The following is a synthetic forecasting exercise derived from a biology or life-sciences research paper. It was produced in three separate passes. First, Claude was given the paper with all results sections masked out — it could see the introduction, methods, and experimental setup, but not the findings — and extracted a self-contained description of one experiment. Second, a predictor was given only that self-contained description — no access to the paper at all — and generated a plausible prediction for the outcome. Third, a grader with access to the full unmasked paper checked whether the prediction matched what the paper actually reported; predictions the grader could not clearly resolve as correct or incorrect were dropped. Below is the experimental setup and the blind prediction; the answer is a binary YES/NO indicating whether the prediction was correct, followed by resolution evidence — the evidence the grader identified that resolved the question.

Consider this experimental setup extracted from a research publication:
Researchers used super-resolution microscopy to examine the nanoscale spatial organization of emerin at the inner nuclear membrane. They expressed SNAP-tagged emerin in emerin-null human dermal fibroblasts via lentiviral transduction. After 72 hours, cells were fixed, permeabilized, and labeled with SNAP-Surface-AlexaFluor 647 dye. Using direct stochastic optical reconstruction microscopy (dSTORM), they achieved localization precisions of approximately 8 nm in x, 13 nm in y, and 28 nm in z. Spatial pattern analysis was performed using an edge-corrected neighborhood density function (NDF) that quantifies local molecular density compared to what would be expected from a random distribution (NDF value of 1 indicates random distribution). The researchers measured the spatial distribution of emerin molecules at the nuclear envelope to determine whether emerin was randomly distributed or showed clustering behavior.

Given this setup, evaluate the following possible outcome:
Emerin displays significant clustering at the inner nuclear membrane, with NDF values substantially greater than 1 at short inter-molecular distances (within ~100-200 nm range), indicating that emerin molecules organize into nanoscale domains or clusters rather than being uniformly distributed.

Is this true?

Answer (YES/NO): NO